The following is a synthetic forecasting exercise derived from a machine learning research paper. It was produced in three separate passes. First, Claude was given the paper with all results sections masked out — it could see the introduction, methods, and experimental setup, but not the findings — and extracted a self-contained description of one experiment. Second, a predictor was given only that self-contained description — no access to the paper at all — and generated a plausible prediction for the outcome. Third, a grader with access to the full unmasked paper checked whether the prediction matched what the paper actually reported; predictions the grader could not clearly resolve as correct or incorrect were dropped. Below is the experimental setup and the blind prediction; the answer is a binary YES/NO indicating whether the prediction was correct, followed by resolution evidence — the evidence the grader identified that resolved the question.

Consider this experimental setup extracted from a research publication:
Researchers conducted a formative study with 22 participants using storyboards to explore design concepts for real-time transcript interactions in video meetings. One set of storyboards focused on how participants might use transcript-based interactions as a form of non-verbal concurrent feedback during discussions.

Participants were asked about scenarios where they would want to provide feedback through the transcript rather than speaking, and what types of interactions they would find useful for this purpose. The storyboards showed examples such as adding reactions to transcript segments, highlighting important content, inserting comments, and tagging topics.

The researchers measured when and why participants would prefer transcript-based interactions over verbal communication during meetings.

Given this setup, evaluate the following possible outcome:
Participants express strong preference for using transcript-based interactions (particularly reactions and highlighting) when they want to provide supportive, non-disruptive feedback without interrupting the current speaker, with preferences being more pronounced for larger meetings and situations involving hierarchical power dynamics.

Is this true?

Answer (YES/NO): NO